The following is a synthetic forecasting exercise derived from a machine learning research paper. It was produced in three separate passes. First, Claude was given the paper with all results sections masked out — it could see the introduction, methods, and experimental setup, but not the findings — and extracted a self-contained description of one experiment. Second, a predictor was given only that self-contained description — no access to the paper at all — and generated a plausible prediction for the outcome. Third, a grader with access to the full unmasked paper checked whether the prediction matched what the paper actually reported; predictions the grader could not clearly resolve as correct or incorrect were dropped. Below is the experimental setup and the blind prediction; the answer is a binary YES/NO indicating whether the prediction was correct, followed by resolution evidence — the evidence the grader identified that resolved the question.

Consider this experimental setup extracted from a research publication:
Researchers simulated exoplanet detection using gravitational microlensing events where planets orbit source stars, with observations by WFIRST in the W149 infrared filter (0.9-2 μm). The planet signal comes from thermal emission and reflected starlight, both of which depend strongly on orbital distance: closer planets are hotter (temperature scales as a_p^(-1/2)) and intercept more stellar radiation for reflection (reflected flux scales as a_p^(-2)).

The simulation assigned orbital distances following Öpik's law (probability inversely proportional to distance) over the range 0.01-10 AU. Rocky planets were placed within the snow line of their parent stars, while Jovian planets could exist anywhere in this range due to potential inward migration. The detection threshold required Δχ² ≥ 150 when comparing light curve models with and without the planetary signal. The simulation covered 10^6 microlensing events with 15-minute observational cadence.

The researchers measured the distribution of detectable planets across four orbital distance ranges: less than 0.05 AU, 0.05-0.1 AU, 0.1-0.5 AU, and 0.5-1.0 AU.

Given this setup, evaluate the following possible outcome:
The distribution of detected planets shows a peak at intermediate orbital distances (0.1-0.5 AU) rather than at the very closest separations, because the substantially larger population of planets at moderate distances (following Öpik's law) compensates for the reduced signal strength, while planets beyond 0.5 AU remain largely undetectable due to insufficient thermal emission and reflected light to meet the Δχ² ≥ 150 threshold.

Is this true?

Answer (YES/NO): NO